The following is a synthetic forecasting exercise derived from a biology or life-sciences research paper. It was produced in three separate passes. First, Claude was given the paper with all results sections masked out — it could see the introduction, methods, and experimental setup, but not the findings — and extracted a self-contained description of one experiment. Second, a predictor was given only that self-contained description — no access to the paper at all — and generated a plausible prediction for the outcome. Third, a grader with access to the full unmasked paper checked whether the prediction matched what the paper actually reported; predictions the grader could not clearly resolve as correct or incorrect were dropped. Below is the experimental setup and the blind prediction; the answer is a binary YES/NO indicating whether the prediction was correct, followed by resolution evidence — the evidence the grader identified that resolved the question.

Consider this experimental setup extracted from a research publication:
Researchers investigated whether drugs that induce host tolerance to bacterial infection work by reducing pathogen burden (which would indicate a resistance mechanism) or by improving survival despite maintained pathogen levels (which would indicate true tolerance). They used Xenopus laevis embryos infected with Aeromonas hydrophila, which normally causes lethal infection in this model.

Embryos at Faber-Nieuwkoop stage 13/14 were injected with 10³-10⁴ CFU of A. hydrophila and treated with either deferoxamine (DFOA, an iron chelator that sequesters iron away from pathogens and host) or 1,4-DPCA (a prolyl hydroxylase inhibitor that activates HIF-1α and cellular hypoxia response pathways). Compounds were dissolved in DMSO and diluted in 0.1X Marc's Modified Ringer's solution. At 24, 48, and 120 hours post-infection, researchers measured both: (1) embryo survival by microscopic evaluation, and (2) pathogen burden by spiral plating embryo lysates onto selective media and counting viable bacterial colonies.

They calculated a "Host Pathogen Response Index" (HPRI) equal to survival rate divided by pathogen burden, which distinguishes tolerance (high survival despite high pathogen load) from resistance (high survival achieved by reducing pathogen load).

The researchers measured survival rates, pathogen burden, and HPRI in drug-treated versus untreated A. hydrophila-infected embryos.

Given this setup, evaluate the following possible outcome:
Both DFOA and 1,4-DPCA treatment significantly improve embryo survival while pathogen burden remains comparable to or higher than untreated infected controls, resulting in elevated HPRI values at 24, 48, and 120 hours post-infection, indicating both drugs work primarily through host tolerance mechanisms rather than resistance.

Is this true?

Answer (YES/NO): NO